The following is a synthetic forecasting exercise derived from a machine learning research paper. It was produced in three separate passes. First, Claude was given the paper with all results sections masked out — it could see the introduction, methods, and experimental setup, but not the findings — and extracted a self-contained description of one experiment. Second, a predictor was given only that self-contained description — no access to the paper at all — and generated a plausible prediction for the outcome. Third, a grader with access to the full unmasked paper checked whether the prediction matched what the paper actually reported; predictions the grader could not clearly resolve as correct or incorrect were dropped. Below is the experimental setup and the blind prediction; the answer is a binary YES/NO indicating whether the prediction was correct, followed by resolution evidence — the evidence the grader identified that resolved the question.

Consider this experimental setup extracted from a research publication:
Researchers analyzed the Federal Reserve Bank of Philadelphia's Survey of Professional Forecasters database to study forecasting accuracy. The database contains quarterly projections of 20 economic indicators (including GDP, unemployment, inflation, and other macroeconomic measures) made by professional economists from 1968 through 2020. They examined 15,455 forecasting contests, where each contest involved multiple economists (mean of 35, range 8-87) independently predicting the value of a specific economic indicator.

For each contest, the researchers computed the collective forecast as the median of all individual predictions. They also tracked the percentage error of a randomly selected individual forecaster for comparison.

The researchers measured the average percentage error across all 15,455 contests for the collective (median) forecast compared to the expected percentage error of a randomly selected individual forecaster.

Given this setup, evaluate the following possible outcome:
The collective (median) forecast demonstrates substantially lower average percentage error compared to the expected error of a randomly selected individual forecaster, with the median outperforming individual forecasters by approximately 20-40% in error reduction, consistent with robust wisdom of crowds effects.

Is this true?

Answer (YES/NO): NO